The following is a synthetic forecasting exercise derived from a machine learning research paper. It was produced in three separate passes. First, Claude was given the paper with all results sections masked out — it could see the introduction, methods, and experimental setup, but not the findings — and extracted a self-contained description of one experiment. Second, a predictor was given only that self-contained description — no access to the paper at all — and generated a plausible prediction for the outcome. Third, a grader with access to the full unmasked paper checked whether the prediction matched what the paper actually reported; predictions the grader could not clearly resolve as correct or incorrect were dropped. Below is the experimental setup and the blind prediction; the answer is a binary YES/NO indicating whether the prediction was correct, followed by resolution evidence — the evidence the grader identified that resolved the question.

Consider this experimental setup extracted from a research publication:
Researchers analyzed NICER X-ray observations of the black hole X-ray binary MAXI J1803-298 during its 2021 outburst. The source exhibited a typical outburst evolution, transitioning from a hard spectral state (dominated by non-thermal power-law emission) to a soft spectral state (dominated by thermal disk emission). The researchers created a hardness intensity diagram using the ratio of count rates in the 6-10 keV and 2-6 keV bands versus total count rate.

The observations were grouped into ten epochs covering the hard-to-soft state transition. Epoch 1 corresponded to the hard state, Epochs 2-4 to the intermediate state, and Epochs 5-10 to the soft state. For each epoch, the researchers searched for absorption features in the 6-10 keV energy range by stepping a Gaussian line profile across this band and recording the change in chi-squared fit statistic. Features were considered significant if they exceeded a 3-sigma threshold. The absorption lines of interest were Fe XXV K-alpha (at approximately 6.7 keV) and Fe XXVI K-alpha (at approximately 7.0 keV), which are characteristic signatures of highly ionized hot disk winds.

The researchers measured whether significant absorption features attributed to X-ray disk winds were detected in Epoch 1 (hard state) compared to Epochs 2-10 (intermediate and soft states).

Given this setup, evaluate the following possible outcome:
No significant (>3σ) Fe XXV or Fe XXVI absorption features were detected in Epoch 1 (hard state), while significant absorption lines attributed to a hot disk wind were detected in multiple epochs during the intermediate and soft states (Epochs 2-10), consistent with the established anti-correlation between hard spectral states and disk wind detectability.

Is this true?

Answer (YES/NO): YES